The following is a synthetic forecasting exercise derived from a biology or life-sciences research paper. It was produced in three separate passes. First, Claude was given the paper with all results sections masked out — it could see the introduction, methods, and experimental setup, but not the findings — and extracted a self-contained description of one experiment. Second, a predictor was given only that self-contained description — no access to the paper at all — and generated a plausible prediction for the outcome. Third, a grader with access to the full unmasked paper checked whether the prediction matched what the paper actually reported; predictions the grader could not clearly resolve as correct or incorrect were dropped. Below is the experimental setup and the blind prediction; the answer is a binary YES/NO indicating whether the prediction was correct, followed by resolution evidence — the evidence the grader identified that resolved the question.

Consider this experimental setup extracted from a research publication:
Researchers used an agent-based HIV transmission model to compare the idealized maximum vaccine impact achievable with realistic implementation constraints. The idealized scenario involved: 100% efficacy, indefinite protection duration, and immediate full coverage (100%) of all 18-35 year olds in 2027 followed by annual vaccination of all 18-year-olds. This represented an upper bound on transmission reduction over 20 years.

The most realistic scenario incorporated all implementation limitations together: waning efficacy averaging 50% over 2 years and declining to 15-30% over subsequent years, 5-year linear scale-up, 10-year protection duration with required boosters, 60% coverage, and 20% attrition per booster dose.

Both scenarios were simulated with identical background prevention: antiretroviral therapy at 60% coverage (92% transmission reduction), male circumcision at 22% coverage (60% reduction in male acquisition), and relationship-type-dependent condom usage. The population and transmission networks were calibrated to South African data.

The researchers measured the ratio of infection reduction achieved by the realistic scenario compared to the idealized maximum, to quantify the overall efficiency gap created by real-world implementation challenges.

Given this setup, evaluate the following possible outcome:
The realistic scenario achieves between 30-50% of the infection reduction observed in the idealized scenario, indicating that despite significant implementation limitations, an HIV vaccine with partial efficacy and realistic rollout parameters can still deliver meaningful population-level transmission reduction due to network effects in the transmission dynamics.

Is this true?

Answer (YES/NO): NO